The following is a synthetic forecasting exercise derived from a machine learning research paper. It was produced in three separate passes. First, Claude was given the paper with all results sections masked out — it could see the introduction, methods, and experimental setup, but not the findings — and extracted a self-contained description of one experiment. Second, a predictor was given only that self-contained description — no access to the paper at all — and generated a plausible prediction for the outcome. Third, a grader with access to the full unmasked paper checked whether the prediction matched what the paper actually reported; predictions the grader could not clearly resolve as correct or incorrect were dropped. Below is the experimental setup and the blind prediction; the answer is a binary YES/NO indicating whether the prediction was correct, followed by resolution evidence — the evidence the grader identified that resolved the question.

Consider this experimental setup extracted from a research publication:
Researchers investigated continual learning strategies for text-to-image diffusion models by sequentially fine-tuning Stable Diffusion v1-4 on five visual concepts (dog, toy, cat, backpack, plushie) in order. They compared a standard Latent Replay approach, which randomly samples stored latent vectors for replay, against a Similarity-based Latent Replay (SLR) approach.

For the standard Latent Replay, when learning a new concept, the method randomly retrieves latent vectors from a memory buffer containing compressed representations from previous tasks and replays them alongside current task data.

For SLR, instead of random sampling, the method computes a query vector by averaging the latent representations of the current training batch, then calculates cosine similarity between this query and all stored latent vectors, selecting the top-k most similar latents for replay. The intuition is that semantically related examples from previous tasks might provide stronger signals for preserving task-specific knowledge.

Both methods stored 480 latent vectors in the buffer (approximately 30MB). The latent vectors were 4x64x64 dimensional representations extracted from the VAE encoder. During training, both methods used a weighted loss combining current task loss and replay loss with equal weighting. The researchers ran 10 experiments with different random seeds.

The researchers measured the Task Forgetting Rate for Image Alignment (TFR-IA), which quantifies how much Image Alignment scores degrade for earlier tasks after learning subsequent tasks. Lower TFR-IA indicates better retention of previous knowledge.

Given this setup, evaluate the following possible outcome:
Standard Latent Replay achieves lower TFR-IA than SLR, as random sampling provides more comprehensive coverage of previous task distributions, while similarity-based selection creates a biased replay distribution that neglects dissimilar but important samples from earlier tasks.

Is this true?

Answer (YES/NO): YES